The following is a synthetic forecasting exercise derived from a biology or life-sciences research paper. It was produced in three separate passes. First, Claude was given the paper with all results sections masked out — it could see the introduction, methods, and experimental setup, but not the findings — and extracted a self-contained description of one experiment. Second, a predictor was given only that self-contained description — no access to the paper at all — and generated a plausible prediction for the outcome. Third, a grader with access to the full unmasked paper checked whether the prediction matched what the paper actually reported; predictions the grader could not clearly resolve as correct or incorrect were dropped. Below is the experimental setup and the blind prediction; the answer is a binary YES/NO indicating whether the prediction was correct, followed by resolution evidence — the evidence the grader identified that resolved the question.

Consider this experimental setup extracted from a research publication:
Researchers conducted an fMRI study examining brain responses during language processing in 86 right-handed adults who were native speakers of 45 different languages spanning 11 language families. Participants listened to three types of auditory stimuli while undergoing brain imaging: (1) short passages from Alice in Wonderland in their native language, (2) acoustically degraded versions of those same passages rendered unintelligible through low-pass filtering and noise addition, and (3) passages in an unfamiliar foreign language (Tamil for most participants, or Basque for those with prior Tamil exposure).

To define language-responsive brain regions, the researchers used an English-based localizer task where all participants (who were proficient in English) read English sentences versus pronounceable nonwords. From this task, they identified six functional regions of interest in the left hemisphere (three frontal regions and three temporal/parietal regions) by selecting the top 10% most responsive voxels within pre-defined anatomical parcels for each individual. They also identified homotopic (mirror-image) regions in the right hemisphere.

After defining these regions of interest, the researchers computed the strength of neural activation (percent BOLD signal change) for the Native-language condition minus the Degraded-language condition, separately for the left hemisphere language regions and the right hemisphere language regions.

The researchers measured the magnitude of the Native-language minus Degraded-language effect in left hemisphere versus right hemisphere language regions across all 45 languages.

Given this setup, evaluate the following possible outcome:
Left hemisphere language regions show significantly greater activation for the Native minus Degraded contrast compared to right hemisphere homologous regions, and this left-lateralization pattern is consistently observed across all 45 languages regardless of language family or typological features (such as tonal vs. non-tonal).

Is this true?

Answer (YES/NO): NO